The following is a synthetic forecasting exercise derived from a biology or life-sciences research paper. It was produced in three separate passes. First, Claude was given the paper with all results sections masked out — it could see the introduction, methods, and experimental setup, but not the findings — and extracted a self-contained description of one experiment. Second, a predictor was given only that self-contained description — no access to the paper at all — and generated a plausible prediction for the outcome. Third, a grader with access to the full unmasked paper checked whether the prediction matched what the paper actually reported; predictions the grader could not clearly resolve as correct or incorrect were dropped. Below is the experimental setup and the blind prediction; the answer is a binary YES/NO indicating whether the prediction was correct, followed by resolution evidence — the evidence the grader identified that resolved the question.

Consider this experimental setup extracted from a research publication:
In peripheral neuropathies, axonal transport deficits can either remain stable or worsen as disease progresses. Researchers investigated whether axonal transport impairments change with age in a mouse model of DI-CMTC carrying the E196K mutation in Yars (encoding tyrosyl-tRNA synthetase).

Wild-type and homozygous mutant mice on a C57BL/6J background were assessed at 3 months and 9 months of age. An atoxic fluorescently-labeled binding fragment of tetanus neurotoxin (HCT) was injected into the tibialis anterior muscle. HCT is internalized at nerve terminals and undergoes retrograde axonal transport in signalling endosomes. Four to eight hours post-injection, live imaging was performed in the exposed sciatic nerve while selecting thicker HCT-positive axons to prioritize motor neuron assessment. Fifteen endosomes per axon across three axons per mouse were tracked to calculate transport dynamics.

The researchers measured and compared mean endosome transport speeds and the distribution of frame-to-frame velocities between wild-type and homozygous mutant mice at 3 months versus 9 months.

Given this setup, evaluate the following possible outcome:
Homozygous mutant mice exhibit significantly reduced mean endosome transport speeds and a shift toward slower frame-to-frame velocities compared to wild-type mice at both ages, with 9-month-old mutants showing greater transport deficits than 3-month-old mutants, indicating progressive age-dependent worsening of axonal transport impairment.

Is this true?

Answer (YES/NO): NO